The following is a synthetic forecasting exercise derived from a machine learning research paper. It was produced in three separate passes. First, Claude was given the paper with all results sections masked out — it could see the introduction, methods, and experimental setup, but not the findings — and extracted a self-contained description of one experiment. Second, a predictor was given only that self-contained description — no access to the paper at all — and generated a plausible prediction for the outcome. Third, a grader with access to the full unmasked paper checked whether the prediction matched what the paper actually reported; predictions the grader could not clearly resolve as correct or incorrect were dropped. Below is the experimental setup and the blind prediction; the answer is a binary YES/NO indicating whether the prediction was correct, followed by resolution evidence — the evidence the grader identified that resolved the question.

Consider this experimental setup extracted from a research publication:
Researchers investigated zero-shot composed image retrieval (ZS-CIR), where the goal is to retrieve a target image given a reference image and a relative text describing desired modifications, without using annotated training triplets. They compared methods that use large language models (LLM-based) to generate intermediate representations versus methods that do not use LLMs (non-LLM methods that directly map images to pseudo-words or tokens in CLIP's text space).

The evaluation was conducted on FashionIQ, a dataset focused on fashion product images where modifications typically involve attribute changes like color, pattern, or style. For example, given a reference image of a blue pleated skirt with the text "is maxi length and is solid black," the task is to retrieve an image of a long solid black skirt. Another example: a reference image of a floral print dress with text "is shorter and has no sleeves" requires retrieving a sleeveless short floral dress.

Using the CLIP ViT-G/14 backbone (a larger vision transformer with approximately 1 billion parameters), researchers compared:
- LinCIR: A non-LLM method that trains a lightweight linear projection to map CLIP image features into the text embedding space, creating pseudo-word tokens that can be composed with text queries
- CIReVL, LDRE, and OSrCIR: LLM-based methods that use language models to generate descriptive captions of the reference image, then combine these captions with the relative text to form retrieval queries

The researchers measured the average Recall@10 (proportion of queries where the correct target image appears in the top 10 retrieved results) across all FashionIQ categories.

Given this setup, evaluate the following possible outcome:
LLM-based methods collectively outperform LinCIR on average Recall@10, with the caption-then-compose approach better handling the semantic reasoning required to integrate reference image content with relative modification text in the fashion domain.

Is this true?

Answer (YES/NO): NO